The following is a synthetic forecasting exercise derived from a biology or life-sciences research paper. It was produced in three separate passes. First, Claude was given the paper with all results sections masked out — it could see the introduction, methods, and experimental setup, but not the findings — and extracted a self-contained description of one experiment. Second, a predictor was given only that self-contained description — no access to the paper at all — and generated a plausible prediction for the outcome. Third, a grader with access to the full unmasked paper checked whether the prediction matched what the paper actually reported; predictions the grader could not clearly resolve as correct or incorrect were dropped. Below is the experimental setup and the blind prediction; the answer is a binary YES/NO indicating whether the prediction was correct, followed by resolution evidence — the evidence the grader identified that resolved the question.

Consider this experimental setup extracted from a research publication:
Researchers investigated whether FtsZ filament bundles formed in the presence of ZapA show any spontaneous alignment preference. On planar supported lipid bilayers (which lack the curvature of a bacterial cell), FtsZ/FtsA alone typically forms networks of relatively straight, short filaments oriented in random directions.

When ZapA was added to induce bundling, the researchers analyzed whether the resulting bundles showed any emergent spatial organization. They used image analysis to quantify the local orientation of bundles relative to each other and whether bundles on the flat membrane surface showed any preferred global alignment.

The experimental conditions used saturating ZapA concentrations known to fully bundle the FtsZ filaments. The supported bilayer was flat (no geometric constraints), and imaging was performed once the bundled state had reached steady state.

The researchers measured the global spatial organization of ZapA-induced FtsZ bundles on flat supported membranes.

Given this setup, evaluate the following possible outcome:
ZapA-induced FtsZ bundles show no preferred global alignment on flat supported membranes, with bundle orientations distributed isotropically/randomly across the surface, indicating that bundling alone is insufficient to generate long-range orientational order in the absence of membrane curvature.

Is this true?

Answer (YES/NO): NO